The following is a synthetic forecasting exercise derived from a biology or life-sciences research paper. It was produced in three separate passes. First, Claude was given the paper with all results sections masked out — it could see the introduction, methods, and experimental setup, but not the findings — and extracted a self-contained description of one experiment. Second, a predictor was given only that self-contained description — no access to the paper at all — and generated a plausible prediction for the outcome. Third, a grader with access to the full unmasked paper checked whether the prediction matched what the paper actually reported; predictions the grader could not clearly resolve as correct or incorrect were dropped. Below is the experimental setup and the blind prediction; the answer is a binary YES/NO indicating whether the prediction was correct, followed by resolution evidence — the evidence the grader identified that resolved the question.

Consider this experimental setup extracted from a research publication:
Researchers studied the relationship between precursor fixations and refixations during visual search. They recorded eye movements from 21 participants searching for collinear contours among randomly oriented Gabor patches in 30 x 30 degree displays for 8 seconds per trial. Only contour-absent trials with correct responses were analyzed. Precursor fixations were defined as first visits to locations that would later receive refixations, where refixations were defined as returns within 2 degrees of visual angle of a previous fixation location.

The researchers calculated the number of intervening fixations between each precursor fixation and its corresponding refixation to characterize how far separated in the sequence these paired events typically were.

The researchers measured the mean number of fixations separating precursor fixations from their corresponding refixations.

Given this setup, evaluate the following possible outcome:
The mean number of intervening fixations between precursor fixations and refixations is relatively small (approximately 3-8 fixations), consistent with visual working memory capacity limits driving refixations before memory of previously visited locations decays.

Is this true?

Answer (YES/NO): NO